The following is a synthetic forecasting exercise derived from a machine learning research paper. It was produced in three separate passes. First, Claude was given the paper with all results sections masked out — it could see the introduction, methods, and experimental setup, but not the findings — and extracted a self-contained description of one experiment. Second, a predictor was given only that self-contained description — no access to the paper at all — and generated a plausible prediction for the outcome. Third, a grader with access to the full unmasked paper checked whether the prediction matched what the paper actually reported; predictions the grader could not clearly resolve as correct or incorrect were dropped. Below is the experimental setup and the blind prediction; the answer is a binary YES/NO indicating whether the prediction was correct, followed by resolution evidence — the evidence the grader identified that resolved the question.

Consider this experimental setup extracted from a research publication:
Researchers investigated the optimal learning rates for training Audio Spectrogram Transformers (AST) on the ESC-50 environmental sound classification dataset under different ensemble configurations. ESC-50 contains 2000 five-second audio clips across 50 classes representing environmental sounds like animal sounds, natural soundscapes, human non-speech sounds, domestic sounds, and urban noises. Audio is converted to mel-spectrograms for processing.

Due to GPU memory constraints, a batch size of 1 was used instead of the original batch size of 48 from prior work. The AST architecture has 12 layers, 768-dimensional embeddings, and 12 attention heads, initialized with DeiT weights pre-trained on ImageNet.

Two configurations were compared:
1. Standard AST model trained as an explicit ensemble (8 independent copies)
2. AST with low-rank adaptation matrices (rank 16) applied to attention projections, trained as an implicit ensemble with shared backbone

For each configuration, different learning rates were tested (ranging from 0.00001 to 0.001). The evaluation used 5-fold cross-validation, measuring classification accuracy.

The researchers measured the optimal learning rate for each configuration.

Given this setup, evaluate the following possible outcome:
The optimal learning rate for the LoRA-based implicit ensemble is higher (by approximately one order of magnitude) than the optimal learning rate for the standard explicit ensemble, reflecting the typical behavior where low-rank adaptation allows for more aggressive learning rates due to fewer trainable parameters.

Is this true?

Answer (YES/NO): NO